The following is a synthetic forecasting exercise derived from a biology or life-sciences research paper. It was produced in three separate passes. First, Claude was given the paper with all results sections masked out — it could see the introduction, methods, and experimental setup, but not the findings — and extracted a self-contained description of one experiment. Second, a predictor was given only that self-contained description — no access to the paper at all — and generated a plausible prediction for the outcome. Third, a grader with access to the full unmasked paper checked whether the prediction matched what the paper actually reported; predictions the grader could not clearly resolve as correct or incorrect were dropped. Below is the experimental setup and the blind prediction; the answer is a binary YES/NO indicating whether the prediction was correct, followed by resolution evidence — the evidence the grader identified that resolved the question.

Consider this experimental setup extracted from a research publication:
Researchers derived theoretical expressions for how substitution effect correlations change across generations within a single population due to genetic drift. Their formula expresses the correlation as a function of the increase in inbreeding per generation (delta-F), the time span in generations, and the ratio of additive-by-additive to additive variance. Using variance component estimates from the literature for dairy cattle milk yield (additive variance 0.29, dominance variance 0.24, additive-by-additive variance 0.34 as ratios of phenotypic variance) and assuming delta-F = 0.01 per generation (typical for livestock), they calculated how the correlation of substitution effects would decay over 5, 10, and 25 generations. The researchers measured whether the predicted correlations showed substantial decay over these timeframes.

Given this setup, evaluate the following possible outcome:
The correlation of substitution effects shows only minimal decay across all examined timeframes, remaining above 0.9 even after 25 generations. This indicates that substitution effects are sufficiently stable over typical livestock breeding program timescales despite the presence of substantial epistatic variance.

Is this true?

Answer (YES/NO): NO